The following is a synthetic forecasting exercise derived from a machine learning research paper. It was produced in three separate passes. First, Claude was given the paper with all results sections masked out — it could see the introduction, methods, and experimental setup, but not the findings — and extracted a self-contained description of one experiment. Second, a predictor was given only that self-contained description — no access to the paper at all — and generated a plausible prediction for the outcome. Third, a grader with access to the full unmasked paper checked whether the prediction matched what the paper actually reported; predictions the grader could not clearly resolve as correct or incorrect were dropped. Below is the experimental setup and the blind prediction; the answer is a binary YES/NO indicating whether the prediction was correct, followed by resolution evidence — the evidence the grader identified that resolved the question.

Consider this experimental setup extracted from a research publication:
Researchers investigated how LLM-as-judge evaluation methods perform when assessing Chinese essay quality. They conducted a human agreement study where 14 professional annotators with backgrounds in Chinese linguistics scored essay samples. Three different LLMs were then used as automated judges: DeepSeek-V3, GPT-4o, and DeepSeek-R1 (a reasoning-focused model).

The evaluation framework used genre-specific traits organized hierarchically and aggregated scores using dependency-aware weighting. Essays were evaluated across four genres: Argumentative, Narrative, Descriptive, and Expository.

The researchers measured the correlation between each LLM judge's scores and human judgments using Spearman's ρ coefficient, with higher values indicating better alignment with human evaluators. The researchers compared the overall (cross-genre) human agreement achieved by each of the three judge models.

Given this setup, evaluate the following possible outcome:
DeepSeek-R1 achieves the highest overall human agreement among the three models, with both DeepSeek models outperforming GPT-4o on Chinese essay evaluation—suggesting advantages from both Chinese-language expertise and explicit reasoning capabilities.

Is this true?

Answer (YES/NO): NO